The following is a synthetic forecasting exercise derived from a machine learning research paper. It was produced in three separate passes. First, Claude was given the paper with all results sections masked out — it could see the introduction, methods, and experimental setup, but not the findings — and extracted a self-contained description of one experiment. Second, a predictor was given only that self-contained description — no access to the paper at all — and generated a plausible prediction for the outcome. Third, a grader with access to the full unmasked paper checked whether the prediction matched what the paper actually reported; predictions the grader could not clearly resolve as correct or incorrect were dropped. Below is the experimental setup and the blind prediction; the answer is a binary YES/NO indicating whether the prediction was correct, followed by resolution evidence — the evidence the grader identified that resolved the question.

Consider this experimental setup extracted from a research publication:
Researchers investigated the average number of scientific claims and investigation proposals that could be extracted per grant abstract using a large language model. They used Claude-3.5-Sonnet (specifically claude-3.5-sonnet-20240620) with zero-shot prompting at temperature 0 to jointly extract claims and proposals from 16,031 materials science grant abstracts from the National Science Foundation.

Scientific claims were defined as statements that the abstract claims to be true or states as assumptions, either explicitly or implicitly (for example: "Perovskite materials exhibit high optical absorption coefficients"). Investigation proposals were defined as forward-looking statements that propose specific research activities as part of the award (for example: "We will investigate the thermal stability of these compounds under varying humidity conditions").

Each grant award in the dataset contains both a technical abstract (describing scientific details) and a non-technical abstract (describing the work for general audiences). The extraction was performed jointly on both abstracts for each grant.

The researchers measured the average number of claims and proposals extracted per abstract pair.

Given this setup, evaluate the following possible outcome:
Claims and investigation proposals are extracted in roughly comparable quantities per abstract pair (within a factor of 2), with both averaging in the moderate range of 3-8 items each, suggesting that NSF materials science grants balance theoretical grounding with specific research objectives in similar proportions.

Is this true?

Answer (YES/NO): NO